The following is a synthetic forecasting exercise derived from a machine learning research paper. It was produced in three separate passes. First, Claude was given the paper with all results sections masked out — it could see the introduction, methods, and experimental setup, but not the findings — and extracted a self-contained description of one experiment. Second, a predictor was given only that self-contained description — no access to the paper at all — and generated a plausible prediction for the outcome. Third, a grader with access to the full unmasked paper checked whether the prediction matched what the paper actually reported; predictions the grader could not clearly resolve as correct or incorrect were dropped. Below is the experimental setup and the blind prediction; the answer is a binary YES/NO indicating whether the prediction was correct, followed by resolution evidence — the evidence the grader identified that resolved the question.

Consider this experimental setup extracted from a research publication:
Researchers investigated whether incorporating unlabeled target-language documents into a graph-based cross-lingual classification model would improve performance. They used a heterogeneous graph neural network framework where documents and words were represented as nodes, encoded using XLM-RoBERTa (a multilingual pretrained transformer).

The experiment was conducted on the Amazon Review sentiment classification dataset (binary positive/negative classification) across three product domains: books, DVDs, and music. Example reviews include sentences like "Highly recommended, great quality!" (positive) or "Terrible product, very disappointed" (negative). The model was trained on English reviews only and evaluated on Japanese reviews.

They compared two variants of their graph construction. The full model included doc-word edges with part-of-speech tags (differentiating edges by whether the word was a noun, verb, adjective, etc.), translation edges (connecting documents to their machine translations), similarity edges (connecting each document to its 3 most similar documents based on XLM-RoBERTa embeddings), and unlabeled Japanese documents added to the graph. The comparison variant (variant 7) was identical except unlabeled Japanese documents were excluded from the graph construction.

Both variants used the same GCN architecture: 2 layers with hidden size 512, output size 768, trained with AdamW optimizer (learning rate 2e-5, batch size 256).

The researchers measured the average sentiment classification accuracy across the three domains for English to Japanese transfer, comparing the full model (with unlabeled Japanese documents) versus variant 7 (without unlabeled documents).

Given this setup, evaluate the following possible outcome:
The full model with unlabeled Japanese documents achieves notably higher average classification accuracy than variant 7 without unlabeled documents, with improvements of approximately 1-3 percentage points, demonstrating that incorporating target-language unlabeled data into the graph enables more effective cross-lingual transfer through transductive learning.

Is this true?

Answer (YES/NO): NO